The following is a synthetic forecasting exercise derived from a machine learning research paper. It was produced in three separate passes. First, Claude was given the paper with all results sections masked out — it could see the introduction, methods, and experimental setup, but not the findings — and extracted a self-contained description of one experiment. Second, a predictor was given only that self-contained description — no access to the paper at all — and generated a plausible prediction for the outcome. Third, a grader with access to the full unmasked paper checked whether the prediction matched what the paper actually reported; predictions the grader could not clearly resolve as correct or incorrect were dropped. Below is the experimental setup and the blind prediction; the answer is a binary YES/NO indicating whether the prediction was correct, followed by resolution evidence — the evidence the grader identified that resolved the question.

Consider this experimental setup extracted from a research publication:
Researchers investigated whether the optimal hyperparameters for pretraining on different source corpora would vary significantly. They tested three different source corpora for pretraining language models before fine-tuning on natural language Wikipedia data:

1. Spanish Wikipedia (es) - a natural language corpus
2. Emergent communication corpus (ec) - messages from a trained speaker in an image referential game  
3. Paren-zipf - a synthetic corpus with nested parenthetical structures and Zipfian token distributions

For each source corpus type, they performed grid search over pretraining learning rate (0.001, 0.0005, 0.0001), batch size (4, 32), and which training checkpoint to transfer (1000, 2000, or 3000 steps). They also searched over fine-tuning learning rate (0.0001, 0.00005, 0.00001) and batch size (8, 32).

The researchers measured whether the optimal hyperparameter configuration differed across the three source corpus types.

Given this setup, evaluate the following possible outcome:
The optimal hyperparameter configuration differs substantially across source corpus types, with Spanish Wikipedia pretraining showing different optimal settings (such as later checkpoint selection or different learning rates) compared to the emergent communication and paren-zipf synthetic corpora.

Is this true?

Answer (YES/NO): NO